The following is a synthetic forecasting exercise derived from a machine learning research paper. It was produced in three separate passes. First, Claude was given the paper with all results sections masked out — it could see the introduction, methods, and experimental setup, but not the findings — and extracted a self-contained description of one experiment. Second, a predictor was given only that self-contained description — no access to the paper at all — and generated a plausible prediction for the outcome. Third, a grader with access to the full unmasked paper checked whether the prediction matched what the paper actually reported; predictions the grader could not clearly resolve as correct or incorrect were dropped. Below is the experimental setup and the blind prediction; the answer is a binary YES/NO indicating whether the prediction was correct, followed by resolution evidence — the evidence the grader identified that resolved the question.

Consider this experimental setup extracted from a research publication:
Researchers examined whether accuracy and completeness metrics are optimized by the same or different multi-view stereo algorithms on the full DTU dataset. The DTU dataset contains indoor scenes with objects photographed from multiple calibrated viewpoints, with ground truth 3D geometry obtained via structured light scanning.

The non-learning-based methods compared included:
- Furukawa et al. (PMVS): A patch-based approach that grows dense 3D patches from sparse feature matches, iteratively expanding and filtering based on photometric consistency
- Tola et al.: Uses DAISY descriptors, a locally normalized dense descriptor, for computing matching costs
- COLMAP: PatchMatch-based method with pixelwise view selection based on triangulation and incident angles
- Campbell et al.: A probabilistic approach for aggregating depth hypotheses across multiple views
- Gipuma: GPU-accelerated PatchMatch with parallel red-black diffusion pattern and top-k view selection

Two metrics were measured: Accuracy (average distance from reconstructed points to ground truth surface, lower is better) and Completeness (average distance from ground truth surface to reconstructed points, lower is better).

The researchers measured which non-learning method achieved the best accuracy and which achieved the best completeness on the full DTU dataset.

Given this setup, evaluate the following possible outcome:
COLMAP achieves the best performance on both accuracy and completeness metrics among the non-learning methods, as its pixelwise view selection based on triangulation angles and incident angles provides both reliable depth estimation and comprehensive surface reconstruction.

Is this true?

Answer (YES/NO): NO